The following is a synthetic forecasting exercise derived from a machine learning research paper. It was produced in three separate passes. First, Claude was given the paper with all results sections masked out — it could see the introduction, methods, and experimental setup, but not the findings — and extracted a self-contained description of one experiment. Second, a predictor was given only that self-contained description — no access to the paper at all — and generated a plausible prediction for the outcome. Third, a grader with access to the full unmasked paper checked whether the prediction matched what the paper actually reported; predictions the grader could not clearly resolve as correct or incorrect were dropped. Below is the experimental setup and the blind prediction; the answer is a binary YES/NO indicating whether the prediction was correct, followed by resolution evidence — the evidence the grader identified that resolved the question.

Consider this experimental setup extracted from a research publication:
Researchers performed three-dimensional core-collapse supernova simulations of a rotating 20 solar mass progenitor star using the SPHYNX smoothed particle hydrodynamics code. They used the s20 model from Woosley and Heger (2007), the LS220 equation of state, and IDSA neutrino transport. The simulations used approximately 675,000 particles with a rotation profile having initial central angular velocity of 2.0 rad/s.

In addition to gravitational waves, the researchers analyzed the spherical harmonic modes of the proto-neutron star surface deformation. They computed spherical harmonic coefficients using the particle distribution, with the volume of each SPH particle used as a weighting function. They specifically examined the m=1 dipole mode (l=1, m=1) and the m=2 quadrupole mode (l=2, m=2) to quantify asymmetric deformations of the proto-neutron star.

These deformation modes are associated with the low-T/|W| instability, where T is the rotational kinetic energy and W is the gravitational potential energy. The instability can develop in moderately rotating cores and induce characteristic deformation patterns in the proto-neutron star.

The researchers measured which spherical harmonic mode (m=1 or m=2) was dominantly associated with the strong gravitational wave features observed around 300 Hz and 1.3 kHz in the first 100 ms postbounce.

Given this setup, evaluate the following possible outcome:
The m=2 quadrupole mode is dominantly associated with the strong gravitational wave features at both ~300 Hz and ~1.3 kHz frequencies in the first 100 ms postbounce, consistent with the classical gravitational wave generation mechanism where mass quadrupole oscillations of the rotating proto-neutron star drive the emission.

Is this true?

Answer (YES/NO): NO